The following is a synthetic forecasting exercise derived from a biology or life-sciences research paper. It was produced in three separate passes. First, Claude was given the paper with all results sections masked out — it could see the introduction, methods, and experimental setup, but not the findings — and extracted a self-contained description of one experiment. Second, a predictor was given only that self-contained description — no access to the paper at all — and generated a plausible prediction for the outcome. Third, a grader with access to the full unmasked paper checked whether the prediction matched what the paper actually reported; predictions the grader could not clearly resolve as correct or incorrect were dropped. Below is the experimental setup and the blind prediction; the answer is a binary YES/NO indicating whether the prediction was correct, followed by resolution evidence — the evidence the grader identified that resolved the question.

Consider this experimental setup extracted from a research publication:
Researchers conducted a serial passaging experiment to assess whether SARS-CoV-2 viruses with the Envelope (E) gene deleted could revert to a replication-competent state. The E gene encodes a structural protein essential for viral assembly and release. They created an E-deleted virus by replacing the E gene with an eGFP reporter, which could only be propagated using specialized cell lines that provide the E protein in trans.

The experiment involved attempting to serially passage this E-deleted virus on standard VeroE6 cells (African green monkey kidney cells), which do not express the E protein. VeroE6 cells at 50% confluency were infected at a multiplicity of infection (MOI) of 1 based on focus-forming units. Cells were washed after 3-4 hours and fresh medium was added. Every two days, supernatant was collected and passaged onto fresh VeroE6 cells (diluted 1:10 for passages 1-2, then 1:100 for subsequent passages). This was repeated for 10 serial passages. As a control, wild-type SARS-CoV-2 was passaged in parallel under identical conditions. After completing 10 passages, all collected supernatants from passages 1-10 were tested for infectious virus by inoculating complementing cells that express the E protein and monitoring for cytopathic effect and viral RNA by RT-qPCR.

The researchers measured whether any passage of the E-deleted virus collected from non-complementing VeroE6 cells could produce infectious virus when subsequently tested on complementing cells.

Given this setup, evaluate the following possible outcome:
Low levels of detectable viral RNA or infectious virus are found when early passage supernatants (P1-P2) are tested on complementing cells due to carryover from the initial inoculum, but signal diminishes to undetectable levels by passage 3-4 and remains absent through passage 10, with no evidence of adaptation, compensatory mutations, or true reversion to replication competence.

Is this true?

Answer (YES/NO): NO